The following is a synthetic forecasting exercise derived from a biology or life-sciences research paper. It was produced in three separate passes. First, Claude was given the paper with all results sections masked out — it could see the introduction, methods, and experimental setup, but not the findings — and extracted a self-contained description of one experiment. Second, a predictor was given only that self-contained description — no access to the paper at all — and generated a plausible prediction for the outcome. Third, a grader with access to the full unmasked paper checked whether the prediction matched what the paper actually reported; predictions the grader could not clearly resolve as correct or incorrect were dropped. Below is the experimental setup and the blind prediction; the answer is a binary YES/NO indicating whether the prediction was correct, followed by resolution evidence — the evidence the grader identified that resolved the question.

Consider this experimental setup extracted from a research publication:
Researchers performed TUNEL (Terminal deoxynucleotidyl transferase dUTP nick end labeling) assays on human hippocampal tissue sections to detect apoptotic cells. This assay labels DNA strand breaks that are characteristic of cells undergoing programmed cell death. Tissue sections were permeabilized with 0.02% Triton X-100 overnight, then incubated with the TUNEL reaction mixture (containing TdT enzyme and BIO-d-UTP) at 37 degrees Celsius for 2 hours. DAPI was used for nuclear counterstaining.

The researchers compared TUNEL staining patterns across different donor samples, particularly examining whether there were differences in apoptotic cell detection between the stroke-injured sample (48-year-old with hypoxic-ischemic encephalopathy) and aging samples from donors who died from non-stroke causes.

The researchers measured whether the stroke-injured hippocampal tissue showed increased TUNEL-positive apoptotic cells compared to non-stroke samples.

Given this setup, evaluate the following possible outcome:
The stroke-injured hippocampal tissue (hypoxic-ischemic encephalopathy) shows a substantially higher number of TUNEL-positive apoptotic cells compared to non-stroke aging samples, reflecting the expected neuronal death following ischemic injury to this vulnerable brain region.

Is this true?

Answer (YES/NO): YES